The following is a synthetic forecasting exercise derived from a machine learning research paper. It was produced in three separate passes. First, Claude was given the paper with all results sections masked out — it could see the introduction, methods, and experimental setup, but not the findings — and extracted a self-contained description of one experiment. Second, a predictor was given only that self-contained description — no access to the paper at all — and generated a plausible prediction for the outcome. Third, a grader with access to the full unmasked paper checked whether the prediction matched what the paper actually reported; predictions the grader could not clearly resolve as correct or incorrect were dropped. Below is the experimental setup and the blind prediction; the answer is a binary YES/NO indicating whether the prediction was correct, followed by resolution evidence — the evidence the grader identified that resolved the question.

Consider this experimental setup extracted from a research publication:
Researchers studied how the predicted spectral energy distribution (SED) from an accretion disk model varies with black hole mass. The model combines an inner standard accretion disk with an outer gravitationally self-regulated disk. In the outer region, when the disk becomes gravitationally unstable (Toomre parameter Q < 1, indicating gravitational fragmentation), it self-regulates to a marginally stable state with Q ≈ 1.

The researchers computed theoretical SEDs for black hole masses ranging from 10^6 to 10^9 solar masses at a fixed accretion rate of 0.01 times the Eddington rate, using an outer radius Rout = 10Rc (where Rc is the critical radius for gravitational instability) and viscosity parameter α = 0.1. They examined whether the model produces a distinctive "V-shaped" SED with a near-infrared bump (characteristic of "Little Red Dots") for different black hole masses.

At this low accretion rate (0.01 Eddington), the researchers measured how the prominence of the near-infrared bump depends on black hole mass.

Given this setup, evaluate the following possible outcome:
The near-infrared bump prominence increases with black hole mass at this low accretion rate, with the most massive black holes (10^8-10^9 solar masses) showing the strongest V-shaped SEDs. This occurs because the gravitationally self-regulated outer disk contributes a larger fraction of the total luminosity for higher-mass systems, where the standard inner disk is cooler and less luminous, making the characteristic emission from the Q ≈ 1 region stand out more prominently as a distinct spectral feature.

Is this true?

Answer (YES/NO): YES